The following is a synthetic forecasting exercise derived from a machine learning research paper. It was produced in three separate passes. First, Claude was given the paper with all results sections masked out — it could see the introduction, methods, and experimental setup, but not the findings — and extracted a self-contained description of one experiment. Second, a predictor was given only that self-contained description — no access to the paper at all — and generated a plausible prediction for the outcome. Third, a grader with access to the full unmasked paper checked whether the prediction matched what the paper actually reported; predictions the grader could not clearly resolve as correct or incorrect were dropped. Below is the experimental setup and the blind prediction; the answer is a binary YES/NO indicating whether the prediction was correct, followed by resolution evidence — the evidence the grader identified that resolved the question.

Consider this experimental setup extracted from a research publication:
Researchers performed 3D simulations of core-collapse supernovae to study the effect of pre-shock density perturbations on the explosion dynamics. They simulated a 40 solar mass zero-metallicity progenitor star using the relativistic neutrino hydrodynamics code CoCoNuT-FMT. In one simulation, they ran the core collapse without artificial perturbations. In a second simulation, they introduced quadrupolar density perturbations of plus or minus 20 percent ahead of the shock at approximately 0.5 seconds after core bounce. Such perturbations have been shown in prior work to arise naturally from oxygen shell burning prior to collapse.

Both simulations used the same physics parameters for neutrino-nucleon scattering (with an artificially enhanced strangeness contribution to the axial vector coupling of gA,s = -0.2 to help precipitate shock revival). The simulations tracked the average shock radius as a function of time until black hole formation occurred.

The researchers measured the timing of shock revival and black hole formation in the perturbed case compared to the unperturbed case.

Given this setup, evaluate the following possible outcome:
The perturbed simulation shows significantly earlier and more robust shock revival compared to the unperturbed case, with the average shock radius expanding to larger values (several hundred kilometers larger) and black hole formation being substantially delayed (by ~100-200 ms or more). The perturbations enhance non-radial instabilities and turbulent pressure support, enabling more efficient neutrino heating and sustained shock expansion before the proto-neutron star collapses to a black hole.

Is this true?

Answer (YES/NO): YES